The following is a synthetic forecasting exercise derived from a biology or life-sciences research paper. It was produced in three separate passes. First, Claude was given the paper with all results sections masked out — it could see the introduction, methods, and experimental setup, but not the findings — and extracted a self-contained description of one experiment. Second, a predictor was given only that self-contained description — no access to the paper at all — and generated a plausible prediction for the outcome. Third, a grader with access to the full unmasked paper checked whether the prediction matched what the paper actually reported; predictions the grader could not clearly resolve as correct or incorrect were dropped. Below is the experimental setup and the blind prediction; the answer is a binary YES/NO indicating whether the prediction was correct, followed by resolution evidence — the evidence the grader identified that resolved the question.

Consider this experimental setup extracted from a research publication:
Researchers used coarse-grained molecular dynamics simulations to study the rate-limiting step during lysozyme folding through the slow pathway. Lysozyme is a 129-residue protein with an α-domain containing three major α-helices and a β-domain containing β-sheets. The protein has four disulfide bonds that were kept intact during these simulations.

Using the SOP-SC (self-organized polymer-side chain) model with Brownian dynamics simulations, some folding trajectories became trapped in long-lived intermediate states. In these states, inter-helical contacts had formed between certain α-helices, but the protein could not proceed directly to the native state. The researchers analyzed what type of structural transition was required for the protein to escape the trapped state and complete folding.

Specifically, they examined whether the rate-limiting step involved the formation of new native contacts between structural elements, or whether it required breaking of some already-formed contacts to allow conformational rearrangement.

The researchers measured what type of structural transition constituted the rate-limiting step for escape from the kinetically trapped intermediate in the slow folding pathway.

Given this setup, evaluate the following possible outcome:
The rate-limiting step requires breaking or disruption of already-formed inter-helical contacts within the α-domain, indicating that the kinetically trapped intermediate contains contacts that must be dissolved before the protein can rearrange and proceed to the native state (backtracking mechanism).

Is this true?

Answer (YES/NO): YES